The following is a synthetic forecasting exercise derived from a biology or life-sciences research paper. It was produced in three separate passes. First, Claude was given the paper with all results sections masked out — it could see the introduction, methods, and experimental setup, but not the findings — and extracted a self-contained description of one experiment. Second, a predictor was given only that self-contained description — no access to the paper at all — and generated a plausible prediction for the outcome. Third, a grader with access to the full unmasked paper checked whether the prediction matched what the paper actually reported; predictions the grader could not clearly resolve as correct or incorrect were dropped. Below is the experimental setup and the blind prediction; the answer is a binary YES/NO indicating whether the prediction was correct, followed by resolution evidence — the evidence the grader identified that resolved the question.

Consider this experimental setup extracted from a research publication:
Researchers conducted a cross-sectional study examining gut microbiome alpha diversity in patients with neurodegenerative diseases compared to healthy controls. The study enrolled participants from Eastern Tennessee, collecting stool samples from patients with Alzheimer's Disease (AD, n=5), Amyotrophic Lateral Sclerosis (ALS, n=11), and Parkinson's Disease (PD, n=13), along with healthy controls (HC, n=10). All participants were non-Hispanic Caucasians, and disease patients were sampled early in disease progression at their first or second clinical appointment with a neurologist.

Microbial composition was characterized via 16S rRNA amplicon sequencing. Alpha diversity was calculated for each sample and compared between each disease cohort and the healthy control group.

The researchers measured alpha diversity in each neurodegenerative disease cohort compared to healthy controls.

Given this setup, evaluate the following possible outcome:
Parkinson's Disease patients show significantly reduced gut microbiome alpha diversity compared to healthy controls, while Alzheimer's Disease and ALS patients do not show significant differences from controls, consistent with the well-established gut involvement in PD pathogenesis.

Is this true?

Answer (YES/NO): NO